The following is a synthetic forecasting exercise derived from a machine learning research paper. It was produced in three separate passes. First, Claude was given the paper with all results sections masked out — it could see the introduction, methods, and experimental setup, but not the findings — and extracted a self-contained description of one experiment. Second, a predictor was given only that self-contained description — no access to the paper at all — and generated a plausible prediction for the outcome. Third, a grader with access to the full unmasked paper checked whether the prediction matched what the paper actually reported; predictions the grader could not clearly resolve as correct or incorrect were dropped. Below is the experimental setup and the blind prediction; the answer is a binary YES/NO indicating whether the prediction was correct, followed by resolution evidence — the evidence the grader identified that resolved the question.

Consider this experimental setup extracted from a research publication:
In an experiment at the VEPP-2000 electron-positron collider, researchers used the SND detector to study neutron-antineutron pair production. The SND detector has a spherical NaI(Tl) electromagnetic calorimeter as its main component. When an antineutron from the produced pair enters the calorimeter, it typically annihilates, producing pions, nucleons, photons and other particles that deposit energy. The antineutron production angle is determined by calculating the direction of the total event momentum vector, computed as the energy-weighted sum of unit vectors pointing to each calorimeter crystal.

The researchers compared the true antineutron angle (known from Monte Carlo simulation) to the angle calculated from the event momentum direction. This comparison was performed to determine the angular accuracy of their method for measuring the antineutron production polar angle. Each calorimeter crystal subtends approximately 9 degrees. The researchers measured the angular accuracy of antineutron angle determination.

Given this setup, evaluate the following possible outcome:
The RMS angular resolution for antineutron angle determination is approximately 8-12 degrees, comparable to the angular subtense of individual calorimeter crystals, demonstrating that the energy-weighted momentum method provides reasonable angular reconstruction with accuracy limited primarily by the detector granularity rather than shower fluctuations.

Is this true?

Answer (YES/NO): NO